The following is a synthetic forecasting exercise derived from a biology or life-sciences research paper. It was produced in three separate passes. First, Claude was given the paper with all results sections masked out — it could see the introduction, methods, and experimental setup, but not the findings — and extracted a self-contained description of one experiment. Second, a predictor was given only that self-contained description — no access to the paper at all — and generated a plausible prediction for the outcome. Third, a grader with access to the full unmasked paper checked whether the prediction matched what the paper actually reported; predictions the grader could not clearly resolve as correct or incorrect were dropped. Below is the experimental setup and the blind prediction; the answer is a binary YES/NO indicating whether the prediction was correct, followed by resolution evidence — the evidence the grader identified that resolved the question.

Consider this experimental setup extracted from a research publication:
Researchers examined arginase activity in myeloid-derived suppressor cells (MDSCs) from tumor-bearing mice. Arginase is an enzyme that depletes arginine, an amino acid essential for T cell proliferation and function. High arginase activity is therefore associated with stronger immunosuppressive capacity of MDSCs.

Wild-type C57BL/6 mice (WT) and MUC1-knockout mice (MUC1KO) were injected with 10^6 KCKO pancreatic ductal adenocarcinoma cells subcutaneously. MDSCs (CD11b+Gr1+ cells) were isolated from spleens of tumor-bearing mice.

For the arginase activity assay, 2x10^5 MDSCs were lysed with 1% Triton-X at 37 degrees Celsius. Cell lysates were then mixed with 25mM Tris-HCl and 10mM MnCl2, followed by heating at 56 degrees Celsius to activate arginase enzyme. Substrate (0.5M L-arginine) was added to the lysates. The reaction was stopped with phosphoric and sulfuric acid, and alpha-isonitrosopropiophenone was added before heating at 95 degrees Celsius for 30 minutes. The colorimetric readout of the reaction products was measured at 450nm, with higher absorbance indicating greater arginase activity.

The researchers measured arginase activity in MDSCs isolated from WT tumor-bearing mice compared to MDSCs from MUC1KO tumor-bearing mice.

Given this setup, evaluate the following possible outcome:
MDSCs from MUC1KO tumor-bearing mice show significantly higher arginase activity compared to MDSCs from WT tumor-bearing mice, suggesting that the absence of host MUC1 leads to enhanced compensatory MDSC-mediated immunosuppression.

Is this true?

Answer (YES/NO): YES